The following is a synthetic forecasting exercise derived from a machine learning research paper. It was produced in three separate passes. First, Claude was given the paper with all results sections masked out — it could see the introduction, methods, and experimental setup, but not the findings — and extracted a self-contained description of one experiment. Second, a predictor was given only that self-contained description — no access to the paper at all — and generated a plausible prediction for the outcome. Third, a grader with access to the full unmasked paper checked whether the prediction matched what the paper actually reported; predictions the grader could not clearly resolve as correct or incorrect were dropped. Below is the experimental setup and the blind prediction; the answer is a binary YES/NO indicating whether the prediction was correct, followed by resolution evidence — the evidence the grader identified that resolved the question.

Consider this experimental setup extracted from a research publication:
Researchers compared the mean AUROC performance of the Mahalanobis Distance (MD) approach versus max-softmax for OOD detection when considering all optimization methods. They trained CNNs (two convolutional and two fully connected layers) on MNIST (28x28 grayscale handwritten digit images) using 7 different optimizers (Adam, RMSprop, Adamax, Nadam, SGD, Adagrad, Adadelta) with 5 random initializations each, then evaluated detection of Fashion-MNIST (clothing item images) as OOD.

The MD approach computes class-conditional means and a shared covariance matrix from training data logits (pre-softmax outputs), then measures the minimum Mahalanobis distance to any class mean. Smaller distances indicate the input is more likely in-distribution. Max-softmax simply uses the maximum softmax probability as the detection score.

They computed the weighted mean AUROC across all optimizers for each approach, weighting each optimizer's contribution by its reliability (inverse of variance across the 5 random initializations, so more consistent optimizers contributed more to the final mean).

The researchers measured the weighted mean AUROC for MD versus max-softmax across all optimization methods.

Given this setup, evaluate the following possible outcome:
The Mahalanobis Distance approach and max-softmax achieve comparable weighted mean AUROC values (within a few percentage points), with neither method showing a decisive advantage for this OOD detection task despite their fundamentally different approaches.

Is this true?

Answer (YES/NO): NO